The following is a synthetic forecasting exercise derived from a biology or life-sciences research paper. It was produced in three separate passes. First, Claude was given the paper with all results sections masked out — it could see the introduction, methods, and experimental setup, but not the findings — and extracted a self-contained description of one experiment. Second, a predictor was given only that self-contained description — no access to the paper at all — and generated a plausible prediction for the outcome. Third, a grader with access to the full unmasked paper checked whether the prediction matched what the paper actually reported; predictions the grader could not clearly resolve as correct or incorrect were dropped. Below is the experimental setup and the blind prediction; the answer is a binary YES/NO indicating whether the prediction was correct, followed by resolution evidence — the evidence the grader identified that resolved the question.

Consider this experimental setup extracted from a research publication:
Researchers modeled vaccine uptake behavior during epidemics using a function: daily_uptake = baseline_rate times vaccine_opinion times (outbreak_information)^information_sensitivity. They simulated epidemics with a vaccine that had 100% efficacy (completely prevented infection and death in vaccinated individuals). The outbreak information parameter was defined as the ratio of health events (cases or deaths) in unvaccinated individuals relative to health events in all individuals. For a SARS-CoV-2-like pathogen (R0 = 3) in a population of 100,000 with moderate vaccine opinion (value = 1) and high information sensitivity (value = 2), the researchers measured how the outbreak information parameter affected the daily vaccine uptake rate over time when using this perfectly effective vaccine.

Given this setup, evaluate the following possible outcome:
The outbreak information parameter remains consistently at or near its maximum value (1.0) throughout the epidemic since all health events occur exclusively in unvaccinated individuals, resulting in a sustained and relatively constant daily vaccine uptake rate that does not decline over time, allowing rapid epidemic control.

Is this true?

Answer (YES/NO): YES